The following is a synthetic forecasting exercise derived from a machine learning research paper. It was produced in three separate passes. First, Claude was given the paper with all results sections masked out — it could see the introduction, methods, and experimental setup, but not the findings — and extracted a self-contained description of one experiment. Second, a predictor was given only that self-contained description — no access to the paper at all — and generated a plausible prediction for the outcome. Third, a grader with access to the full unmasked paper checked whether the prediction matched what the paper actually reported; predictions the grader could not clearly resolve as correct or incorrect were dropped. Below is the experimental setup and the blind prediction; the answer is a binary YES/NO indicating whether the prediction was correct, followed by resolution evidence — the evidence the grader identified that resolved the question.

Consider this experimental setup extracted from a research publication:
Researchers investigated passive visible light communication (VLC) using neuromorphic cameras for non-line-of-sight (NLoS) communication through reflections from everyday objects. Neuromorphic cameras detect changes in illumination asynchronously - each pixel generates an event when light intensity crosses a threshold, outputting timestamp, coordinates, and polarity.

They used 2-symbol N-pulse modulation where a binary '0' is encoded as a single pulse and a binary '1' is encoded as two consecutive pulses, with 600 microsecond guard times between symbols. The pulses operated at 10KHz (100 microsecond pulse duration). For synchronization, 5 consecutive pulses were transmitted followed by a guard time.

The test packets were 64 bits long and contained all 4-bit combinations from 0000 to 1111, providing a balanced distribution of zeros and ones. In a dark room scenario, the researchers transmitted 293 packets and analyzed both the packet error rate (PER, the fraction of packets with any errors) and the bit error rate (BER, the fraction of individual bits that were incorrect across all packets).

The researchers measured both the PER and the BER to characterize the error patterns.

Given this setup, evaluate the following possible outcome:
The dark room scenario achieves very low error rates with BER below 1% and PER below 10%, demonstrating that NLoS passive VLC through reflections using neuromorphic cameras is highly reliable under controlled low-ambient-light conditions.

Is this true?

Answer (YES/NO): NO